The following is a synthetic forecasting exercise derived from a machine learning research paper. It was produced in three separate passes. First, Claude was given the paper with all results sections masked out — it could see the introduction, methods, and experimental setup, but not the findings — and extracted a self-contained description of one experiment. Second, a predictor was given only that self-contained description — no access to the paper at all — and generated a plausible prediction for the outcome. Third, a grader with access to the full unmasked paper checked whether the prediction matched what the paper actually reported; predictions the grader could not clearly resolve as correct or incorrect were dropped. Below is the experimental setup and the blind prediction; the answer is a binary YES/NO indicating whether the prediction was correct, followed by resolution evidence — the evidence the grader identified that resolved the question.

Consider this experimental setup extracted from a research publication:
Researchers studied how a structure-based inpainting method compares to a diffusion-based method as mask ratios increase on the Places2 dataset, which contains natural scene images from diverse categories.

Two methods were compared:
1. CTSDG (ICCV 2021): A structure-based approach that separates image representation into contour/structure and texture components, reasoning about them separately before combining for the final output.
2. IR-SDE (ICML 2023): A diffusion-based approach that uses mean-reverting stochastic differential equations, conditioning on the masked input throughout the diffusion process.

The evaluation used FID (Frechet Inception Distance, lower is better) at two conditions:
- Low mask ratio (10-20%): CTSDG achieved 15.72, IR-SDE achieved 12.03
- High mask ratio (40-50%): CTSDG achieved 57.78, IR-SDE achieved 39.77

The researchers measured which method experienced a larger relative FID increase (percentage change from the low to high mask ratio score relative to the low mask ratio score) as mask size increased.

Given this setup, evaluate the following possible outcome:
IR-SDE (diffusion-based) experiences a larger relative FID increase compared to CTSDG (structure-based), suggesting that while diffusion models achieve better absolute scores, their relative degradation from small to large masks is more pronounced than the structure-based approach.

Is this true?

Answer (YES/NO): NO